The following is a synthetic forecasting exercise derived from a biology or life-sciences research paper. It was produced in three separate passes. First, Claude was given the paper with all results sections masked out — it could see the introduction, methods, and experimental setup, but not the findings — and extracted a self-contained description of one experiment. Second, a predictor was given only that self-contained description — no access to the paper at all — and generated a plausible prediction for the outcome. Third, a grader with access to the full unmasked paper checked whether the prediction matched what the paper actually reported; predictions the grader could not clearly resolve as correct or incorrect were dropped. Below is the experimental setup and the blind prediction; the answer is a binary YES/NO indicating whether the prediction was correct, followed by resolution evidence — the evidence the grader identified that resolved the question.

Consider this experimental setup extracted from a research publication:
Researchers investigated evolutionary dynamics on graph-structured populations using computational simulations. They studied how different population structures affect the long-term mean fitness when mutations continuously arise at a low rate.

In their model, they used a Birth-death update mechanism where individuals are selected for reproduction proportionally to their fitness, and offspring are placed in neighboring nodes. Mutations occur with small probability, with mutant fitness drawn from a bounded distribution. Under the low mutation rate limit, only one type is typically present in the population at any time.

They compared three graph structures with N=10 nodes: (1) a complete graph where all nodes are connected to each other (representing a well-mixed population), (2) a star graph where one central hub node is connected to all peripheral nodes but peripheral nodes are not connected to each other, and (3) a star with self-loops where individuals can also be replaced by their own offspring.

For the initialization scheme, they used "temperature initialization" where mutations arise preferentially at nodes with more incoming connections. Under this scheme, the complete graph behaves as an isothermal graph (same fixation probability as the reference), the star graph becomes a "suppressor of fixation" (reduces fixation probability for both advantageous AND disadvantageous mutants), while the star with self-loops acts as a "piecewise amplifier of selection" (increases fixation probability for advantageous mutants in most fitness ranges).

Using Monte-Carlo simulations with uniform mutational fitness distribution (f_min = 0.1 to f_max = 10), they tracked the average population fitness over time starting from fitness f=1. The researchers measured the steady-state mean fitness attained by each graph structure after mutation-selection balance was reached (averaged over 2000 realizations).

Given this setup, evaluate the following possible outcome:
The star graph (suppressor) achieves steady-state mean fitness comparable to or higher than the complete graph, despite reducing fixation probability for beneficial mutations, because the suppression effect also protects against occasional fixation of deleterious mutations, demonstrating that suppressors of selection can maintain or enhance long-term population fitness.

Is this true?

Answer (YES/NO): YES